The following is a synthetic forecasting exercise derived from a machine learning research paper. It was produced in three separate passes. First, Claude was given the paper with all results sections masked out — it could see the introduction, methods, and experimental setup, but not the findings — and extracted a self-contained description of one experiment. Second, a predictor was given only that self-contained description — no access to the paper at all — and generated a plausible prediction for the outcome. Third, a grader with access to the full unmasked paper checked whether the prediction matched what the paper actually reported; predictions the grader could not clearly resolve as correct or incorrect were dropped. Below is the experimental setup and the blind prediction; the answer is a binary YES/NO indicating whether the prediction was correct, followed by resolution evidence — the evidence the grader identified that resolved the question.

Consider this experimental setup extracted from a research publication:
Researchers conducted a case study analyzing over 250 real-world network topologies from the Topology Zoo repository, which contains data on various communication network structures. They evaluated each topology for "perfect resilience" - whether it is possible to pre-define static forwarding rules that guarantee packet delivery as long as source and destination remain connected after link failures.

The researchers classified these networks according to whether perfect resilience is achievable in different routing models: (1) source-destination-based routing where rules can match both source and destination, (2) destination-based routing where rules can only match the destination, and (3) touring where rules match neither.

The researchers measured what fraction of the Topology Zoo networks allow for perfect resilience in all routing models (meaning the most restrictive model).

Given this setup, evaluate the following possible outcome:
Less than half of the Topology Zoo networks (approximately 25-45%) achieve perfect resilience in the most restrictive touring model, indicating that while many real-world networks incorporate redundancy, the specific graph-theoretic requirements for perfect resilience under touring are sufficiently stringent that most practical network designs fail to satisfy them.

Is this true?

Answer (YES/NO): YES